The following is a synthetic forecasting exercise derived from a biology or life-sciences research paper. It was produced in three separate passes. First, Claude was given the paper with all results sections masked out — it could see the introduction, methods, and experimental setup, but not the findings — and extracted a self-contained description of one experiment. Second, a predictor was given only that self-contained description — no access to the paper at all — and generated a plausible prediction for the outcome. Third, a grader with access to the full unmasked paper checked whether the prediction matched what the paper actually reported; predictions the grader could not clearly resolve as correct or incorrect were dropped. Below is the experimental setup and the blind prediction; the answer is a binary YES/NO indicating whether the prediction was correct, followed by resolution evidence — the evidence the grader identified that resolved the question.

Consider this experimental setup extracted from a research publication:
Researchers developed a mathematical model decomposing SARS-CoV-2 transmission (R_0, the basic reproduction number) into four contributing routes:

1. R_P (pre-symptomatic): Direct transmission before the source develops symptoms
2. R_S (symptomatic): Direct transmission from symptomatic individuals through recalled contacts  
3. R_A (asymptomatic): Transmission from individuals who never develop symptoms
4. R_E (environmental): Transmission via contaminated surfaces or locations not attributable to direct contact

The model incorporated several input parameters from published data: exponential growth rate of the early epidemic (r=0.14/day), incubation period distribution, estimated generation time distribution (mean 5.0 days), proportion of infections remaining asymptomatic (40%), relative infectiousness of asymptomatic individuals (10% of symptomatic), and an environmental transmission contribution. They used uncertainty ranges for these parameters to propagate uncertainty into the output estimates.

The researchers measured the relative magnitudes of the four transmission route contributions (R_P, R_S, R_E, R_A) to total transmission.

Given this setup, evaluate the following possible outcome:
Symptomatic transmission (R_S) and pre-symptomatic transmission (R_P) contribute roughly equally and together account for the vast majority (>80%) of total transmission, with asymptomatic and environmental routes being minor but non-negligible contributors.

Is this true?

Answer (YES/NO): NO